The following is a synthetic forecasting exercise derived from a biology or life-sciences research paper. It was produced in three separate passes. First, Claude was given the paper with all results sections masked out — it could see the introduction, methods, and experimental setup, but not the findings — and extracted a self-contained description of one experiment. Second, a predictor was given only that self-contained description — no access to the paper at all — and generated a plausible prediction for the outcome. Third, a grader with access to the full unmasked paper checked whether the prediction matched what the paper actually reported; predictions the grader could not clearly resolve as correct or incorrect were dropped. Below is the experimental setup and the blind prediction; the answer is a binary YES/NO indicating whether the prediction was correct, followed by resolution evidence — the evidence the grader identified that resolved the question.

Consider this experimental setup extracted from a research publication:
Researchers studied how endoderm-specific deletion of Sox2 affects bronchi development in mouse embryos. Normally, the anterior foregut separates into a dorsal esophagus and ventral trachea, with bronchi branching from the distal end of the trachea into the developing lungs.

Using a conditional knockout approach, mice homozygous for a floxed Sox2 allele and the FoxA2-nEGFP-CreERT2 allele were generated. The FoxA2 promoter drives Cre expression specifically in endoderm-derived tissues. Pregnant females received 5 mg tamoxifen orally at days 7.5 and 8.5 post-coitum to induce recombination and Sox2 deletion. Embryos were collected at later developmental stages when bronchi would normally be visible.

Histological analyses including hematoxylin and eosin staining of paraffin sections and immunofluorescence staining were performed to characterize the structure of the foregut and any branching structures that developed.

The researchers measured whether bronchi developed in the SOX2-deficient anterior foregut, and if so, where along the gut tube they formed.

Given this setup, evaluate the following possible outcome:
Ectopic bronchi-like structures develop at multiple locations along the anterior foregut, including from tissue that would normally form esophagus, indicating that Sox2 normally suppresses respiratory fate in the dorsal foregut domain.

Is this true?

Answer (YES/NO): NO